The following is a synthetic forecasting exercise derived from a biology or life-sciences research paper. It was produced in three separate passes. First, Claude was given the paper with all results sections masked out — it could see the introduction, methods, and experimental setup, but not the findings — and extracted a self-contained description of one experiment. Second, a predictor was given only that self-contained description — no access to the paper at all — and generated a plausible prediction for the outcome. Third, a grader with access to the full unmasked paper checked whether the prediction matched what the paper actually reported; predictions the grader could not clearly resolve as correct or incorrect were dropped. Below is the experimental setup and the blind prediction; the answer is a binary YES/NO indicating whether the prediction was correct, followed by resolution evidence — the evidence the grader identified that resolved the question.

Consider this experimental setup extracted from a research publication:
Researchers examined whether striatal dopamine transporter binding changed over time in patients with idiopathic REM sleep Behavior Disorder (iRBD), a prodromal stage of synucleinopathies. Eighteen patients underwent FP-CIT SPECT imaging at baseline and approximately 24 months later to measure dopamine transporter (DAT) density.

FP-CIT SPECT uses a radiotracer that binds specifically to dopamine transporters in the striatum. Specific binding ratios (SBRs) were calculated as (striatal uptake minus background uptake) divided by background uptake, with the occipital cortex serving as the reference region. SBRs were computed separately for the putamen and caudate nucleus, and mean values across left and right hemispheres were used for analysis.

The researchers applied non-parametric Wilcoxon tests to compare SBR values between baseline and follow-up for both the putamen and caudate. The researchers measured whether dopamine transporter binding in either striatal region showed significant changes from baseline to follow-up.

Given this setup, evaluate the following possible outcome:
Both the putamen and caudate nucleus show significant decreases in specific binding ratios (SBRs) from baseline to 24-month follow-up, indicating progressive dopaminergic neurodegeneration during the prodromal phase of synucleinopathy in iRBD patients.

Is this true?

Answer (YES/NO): NO